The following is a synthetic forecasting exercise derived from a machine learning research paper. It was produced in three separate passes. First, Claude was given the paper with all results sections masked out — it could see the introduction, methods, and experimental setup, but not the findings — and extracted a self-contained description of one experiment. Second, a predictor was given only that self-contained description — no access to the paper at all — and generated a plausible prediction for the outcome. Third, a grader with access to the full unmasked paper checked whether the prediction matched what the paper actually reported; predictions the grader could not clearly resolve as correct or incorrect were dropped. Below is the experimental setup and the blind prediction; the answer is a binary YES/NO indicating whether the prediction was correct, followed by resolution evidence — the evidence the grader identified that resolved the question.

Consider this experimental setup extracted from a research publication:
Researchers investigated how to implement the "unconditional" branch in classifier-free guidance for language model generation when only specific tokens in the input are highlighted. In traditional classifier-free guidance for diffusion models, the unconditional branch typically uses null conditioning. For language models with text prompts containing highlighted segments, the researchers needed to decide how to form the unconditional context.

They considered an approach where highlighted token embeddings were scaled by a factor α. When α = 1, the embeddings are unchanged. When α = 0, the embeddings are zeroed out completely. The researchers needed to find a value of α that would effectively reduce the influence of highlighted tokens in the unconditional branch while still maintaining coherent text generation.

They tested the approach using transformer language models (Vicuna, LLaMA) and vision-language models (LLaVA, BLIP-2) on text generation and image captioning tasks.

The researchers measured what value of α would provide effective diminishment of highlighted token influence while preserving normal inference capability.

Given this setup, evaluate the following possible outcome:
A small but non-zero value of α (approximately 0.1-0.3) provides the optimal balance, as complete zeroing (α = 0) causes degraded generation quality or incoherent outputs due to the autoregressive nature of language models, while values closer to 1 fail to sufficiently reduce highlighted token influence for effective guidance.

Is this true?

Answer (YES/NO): NO